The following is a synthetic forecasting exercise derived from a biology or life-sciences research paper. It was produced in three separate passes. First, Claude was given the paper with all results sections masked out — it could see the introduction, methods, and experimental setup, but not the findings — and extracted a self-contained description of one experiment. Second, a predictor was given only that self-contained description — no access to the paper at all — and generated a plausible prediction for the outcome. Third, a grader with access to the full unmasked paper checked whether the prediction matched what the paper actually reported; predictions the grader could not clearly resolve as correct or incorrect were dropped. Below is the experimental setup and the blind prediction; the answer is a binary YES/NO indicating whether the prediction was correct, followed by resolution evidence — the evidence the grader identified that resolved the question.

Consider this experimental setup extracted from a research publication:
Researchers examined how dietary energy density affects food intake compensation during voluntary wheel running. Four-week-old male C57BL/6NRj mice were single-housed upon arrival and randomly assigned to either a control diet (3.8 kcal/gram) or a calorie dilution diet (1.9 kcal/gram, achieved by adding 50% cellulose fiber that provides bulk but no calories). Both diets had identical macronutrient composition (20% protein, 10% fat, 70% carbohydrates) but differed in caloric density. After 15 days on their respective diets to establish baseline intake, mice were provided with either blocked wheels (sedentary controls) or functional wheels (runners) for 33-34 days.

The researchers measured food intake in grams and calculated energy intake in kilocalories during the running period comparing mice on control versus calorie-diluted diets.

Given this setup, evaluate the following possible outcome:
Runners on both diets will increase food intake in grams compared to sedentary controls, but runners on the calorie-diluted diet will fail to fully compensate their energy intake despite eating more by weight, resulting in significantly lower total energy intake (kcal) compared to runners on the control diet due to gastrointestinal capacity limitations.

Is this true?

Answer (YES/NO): NO